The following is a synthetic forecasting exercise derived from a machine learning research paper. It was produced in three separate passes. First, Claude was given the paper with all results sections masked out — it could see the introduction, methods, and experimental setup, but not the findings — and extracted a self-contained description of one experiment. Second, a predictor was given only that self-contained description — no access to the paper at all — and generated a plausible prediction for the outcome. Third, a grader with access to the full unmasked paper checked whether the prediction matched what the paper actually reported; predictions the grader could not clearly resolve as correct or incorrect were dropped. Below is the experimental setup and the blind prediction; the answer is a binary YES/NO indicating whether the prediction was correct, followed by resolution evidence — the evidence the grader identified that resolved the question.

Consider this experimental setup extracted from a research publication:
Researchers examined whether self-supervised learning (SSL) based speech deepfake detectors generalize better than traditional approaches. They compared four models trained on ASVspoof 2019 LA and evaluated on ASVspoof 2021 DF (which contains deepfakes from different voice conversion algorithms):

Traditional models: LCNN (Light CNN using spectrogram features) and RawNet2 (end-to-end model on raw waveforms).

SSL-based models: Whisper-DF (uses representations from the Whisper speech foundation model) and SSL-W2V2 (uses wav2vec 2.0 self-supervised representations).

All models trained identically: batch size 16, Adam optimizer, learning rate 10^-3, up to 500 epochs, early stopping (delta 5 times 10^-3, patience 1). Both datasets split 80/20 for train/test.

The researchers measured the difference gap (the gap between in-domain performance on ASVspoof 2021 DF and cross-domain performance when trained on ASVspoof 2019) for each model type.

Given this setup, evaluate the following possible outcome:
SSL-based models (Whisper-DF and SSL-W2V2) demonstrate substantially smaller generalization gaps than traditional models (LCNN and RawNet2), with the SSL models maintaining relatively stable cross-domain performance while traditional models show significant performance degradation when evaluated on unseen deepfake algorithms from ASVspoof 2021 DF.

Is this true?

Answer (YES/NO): YES